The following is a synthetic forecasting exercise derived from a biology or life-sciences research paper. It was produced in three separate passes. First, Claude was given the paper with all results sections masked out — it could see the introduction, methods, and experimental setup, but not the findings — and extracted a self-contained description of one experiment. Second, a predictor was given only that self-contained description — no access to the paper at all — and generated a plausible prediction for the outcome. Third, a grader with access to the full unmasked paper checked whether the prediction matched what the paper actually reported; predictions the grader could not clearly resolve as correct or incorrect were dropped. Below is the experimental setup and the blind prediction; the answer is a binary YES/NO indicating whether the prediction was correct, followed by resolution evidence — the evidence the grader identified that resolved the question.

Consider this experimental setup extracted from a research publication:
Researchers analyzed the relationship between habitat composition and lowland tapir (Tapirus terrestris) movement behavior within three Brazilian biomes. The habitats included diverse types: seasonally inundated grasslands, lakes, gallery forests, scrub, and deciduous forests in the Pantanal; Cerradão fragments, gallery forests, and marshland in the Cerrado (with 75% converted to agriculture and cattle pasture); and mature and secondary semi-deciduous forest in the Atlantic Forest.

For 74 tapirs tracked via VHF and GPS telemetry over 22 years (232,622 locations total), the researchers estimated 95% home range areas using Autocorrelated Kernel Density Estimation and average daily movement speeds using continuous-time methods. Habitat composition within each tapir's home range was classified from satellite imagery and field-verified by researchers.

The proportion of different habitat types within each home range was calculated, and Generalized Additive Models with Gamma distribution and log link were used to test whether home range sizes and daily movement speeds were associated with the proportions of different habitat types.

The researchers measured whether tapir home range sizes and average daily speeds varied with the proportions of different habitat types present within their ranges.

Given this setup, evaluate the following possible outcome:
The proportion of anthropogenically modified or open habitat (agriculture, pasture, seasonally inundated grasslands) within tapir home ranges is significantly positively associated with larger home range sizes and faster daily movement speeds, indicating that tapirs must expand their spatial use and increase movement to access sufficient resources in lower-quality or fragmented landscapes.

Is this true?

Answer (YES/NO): NO